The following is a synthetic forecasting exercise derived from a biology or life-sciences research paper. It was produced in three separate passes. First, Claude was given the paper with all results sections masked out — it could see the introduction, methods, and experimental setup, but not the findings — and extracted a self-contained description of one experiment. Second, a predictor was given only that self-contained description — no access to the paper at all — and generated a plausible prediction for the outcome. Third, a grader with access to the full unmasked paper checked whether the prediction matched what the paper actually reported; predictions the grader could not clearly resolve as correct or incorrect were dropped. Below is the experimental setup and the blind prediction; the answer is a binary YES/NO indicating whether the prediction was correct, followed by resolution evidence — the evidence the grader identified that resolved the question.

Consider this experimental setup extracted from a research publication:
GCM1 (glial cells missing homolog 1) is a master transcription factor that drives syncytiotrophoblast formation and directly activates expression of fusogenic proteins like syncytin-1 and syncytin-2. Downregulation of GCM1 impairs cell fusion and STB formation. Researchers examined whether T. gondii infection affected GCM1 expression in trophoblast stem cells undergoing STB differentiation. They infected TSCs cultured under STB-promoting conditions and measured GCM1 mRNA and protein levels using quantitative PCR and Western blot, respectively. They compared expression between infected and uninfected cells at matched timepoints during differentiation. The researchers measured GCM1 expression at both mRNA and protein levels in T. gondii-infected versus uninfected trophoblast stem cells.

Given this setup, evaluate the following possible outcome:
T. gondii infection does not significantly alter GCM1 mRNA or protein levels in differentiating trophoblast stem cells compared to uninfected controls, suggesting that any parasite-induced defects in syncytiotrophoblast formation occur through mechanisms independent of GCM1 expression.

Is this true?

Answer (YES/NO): NO